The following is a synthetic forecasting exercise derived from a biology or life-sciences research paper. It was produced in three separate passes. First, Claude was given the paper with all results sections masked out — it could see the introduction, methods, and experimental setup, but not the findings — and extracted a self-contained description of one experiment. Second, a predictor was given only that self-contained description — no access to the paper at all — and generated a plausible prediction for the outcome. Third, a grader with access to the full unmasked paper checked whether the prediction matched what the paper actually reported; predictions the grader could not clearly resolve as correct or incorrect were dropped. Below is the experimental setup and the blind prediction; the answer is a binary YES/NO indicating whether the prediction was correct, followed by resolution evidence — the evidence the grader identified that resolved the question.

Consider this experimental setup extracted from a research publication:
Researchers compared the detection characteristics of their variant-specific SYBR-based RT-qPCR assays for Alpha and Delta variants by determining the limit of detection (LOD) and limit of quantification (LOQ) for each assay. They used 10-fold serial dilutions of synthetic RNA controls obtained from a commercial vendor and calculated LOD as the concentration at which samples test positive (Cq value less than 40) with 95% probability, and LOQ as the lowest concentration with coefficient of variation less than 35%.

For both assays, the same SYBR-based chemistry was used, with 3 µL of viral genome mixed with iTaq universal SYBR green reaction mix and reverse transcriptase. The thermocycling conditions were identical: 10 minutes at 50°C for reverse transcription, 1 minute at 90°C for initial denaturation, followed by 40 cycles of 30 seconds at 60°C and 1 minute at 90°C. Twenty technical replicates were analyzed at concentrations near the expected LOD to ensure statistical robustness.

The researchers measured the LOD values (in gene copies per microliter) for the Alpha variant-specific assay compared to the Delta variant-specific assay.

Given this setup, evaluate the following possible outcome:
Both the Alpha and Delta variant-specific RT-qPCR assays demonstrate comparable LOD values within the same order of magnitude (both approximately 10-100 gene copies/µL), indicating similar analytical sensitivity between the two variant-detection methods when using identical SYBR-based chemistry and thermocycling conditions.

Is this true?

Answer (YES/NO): NO